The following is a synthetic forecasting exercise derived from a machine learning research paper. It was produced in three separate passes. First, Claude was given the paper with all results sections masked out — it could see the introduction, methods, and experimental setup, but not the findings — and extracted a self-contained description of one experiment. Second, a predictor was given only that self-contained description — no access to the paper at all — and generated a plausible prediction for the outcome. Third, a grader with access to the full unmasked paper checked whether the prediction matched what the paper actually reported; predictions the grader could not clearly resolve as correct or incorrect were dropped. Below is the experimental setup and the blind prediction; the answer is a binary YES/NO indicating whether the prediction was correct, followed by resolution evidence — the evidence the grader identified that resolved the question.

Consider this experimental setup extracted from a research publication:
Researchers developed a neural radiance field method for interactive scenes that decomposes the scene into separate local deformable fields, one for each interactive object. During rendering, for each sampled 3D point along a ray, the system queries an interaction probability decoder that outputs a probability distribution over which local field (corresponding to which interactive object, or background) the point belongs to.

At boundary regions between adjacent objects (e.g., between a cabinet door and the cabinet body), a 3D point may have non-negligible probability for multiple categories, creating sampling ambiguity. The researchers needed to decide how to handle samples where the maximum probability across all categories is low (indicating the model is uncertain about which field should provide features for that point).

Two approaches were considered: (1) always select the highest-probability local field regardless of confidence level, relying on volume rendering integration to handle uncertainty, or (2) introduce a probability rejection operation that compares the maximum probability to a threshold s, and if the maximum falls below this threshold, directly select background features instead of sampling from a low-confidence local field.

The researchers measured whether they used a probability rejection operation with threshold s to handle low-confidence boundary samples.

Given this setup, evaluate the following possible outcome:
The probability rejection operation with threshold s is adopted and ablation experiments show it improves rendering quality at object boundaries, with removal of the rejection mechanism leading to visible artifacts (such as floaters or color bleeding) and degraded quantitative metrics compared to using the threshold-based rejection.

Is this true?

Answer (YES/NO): YES